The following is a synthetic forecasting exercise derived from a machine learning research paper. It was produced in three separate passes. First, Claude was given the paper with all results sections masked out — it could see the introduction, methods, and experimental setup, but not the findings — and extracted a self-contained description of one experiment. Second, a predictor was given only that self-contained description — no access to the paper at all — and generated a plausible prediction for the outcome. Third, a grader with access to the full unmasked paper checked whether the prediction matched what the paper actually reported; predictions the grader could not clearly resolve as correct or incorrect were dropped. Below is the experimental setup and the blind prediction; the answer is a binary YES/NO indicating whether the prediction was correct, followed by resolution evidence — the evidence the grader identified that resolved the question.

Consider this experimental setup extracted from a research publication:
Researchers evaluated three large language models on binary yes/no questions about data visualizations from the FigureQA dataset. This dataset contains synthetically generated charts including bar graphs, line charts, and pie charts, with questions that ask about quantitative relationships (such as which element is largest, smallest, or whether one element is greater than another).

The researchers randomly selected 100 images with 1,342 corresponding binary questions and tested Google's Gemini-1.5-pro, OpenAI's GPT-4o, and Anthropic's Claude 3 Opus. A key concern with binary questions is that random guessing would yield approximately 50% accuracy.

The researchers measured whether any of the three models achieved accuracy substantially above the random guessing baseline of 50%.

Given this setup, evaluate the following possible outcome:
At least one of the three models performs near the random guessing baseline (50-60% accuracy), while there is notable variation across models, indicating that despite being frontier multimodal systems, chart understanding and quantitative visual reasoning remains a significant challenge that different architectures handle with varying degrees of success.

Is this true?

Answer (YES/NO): YES